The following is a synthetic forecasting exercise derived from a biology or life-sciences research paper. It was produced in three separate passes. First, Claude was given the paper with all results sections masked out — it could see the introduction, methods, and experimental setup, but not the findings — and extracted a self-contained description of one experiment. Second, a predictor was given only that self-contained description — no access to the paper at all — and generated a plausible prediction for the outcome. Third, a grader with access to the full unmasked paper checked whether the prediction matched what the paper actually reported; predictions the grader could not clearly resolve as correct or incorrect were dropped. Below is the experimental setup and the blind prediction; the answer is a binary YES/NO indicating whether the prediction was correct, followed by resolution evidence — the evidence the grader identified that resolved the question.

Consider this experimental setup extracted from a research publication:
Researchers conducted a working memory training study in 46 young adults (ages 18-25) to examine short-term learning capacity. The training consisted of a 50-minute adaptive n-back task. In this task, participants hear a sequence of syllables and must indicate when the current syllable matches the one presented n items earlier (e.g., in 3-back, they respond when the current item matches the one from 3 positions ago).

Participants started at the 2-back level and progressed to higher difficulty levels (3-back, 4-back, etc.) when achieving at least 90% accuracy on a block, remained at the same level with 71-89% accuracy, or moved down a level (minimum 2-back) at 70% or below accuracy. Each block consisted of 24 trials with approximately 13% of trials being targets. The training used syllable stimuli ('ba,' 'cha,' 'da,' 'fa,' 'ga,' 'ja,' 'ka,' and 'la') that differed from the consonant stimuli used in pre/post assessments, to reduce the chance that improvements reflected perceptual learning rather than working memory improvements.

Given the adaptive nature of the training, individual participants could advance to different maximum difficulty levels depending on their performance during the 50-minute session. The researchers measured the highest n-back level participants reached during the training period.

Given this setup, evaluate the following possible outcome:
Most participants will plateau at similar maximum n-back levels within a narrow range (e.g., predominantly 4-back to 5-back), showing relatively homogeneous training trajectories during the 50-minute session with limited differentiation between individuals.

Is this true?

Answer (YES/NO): NO